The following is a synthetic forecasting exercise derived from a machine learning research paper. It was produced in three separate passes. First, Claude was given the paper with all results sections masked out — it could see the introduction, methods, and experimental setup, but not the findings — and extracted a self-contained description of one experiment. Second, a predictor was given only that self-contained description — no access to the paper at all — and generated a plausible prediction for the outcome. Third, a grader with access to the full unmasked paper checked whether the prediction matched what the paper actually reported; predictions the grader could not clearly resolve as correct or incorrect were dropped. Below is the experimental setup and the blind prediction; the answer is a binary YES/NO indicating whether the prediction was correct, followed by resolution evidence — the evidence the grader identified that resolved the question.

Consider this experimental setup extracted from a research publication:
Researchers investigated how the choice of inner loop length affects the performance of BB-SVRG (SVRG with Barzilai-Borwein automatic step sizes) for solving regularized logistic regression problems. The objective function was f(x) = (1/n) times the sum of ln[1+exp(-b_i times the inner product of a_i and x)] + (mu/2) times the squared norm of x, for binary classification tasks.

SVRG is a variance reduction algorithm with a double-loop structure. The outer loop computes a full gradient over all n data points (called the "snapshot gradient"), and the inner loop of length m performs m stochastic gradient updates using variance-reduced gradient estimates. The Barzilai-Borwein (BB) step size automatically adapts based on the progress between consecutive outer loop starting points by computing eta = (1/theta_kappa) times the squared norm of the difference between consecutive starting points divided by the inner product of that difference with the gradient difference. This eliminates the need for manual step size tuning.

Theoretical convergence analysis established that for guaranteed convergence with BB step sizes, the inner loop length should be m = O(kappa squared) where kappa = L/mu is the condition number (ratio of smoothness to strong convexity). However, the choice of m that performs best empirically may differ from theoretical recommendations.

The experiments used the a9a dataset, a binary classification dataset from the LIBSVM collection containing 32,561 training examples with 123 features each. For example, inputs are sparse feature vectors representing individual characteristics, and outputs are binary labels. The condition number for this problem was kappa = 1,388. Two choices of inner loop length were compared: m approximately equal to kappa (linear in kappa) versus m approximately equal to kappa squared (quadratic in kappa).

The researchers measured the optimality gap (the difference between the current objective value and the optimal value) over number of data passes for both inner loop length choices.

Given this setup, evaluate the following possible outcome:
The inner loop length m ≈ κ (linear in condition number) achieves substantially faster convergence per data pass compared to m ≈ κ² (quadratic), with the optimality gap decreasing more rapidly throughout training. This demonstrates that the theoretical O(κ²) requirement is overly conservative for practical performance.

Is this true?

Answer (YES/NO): YES